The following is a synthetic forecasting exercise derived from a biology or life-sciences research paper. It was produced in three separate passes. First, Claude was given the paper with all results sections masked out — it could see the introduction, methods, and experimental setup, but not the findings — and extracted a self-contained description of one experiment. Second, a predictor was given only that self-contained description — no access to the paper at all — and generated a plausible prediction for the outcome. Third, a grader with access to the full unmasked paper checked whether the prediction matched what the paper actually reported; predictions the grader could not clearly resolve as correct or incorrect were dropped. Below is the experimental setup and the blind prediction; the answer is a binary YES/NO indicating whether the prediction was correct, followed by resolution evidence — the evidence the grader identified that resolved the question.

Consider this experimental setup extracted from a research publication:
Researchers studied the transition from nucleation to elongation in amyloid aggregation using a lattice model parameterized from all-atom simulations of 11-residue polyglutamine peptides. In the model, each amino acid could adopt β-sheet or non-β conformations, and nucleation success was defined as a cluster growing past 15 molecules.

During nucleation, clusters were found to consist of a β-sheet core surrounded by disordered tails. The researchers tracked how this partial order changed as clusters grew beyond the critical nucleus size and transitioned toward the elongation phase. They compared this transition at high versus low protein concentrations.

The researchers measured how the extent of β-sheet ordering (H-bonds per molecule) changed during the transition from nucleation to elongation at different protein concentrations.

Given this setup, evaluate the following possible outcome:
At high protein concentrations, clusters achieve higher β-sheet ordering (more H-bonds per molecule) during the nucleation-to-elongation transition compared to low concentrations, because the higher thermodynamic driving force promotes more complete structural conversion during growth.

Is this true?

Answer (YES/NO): NO